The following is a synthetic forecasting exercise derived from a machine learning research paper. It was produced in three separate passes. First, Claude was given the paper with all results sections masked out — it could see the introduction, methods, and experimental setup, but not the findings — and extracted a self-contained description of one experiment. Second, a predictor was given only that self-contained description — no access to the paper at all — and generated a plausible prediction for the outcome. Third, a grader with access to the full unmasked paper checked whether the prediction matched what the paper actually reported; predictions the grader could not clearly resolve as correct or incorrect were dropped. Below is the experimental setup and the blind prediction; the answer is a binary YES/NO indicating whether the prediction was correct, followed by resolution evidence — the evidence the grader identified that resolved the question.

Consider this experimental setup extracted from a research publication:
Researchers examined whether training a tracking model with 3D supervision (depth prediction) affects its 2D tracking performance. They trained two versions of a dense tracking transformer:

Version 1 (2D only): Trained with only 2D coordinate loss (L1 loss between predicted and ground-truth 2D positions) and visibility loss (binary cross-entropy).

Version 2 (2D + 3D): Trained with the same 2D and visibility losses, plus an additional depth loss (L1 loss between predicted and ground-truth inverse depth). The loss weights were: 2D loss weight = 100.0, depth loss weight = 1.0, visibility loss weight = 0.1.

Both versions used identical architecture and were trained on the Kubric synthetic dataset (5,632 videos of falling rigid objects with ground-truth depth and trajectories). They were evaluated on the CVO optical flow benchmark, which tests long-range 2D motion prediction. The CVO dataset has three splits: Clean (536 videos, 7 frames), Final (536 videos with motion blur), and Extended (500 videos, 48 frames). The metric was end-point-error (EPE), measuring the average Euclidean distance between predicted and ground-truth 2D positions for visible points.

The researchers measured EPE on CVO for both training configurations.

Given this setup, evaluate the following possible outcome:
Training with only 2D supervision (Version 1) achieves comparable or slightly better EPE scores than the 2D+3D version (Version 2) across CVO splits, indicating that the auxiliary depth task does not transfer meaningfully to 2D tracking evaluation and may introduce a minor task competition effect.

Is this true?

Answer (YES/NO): YES